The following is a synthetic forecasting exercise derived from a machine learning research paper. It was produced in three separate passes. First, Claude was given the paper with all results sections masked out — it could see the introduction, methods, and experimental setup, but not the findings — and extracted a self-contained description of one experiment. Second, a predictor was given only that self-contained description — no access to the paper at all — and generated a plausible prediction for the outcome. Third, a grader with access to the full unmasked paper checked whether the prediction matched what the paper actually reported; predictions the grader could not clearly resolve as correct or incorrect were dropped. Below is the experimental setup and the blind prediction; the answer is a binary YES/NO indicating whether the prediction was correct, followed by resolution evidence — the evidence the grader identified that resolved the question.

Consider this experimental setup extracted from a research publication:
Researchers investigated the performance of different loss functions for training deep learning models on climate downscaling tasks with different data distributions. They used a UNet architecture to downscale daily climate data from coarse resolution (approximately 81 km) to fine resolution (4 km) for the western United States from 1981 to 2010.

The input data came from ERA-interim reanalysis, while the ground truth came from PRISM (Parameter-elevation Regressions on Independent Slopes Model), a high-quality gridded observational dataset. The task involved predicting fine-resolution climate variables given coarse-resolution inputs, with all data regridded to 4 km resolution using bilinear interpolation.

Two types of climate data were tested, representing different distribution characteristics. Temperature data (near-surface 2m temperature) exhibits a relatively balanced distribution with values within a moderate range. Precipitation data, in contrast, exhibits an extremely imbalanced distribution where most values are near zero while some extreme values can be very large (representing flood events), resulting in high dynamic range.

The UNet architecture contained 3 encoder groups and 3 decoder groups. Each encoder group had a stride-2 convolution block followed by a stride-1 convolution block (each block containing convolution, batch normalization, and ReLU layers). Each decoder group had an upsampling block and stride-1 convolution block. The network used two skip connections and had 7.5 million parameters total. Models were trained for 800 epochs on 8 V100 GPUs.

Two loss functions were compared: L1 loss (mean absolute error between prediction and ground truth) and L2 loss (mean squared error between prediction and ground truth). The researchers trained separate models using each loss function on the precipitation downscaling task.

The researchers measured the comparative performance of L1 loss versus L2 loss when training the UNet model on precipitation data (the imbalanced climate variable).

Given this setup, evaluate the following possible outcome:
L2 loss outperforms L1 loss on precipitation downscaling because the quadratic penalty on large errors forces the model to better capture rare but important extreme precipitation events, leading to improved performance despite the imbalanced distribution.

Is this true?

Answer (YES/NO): YES